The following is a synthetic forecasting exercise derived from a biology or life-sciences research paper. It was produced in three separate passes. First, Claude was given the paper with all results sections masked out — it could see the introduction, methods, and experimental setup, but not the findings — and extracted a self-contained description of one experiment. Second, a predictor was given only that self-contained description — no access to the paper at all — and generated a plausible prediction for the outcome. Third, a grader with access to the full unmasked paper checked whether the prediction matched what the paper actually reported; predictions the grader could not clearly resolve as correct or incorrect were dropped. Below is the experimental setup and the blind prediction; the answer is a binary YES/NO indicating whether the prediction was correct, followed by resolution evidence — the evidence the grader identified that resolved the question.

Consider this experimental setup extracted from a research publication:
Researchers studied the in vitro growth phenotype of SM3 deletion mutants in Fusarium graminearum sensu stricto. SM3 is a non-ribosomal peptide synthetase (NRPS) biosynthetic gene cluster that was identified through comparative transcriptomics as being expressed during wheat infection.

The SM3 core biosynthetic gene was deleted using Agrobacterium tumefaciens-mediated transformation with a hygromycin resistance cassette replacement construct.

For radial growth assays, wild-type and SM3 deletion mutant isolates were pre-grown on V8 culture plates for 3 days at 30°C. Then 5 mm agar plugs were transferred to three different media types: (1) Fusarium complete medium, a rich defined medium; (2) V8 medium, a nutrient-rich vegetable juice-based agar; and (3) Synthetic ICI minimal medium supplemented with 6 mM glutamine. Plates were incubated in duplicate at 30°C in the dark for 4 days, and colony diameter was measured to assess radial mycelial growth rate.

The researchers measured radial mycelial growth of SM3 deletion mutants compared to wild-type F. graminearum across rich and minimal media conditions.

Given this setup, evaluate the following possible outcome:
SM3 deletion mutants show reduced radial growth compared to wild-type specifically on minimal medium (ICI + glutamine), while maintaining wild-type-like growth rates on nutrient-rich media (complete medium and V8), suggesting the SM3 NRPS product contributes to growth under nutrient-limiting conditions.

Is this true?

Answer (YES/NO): NO